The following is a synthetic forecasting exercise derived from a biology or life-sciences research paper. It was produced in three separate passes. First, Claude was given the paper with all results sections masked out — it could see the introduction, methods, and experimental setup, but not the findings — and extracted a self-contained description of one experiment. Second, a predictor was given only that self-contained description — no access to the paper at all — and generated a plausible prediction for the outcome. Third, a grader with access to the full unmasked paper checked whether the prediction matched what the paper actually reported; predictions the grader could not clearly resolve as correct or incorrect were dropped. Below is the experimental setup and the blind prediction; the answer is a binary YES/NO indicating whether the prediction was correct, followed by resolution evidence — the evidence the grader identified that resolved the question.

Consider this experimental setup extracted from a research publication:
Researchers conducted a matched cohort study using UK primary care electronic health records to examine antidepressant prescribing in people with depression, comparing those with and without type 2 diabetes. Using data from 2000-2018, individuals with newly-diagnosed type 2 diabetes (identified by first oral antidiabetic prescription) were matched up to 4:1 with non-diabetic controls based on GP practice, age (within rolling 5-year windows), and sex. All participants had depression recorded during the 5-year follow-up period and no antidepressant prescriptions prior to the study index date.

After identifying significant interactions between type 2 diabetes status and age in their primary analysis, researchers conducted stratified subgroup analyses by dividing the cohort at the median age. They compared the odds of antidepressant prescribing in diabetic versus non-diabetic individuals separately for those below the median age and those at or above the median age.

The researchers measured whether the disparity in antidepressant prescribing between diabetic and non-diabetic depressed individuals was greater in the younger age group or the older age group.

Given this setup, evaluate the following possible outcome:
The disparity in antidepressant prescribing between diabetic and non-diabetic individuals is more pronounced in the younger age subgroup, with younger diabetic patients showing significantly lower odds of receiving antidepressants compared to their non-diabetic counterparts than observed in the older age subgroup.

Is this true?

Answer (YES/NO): NO